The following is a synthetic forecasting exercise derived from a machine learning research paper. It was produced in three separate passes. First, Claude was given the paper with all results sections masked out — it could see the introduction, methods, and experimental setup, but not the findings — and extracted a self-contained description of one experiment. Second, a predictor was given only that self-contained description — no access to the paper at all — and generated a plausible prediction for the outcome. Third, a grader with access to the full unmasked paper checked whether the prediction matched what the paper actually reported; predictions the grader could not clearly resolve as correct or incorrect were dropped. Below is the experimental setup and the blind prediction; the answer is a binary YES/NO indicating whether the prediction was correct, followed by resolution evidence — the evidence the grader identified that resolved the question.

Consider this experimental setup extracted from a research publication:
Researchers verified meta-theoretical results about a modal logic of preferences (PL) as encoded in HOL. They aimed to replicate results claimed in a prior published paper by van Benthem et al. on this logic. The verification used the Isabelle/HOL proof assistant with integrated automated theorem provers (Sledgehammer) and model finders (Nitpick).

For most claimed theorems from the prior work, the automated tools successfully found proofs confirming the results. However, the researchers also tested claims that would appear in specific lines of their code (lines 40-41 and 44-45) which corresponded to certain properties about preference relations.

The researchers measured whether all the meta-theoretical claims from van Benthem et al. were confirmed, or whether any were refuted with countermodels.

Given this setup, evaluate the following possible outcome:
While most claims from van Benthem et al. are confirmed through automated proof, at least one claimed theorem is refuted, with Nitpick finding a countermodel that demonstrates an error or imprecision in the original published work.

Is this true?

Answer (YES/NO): YES